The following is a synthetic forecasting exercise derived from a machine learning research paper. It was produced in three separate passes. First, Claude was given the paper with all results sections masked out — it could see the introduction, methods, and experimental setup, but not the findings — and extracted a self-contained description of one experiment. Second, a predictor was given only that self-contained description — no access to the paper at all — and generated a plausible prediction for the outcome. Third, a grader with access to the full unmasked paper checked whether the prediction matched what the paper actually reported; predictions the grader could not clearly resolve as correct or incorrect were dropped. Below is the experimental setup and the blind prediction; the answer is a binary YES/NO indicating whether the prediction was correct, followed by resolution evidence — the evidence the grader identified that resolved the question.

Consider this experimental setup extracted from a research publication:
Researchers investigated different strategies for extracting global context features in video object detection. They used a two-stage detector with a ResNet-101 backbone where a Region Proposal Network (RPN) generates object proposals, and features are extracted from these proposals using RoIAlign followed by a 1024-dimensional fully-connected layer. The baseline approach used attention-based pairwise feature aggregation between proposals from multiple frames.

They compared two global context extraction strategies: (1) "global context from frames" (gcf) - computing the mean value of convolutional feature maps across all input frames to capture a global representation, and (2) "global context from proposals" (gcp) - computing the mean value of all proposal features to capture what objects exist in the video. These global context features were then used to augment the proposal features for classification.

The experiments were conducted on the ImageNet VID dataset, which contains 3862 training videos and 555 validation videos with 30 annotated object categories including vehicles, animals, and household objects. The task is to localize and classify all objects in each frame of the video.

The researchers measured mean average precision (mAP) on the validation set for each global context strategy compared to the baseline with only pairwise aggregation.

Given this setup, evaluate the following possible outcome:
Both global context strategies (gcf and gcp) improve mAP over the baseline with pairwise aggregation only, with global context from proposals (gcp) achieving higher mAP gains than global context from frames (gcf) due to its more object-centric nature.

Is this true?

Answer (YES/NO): NO